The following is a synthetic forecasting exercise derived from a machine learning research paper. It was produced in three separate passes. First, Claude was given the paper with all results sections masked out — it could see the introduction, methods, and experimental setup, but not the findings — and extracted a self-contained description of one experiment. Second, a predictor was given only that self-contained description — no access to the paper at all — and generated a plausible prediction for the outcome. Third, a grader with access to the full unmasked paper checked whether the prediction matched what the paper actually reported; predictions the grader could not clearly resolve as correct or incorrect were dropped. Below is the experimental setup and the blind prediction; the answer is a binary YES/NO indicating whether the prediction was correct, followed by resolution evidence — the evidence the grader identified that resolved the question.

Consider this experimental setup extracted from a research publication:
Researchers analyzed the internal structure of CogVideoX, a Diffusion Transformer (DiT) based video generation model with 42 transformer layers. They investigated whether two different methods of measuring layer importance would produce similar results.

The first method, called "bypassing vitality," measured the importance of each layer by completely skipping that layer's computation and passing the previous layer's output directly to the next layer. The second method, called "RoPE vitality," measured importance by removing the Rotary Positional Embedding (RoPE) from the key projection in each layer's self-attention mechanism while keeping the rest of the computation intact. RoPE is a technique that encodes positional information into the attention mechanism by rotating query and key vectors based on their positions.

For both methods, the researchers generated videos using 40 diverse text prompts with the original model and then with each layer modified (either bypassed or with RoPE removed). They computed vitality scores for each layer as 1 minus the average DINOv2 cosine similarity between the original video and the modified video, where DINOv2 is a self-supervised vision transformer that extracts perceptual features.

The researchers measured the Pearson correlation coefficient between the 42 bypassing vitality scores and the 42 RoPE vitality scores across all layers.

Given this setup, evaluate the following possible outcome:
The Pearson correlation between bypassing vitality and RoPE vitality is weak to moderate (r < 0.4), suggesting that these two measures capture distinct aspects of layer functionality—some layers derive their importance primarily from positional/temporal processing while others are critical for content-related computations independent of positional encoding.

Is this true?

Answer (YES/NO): NO